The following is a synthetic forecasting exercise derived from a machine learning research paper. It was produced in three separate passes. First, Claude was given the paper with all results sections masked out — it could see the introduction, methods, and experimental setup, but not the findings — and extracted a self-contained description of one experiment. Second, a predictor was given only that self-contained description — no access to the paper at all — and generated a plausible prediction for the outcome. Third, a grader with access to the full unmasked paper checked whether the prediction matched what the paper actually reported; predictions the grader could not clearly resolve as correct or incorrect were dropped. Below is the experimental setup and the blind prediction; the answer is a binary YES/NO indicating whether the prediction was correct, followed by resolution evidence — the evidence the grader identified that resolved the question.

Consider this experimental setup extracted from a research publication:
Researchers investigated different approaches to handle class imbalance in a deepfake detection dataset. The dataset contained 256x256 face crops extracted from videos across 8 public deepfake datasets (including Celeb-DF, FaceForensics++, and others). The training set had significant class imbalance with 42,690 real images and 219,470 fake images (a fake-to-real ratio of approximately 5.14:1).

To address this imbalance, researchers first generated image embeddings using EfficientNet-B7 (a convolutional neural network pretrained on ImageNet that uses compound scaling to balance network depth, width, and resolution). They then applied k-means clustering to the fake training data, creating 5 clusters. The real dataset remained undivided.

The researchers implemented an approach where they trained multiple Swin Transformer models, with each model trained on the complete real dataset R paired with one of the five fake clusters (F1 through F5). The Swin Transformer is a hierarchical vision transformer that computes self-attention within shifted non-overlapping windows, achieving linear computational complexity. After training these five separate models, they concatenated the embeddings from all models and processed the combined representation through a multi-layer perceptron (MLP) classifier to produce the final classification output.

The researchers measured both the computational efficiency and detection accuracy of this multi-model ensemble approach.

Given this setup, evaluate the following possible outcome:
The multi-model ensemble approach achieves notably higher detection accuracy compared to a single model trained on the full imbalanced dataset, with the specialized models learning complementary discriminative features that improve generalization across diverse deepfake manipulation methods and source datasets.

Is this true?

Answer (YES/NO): NO